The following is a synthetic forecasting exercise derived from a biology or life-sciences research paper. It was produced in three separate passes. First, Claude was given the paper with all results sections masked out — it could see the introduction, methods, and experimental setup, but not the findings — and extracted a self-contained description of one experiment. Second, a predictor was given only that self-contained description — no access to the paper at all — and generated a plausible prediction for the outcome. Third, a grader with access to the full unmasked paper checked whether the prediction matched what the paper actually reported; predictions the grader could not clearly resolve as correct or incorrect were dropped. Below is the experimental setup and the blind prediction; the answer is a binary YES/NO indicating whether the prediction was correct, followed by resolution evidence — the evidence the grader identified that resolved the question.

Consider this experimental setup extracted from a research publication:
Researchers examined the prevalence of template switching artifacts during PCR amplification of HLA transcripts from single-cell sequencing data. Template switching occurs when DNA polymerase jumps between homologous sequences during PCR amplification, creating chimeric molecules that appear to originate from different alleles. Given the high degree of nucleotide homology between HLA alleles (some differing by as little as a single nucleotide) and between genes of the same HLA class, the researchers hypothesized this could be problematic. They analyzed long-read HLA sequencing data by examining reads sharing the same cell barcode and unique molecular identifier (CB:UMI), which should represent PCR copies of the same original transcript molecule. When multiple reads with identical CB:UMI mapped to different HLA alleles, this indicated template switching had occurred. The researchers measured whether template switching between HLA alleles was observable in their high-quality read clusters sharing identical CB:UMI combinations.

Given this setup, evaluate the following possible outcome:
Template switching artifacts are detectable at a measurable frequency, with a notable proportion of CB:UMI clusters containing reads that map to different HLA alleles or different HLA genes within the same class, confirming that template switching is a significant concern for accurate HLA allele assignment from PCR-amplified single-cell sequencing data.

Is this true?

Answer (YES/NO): YES